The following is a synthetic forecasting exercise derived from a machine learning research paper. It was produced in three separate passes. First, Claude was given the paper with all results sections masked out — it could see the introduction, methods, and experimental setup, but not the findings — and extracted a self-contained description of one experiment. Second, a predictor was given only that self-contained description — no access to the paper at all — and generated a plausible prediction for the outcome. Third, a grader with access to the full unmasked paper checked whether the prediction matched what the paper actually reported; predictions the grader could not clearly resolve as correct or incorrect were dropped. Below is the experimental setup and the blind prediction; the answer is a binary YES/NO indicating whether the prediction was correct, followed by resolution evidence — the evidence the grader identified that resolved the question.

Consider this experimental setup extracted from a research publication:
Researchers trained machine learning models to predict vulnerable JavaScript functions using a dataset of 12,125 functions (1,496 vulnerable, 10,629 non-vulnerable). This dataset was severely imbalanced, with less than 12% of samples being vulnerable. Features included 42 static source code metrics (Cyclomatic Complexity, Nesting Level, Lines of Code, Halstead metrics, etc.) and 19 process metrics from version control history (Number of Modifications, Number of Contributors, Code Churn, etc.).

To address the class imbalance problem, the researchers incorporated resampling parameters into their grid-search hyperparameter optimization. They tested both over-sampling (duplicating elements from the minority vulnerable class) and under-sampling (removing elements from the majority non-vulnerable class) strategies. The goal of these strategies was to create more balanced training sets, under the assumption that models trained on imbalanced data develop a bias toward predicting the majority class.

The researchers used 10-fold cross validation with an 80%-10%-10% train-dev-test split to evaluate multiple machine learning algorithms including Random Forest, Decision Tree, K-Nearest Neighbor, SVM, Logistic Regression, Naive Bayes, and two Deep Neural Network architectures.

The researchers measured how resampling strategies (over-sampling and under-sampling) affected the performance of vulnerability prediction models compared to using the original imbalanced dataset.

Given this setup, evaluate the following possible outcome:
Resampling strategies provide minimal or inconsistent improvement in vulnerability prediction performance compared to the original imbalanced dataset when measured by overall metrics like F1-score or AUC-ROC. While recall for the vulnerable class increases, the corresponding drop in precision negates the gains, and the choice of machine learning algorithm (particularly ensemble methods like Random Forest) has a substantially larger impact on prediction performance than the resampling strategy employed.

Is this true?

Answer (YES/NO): NO